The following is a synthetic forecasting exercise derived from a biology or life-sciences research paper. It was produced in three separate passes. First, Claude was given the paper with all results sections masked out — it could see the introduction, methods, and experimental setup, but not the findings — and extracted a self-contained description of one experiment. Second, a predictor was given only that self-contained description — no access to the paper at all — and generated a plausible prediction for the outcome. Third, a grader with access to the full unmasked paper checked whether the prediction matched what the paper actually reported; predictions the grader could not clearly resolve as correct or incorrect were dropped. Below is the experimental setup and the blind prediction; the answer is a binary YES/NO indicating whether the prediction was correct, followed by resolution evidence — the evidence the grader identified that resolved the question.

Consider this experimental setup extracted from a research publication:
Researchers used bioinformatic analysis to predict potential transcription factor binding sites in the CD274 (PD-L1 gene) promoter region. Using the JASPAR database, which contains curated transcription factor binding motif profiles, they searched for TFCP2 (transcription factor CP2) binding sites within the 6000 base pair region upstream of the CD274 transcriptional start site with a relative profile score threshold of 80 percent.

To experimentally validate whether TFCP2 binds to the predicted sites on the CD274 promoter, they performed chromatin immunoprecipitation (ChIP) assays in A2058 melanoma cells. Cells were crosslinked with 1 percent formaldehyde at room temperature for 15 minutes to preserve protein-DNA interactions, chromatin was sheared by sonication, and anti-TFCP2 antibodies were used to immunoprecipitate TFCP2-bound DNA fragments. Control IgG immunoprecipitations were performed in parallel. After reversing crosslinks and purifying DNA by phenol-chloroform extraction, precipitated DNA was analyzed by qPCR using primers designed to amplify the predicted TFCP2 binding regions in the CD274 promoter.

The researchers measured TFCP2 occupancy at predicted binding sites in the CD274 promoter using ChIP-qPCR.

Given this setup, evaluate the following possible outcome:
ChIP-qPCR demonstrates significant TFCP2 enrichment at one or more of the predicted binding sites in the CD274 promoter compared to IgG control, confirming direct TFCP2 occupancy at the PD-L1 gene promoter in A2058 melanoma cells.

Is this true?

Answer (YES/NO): YES